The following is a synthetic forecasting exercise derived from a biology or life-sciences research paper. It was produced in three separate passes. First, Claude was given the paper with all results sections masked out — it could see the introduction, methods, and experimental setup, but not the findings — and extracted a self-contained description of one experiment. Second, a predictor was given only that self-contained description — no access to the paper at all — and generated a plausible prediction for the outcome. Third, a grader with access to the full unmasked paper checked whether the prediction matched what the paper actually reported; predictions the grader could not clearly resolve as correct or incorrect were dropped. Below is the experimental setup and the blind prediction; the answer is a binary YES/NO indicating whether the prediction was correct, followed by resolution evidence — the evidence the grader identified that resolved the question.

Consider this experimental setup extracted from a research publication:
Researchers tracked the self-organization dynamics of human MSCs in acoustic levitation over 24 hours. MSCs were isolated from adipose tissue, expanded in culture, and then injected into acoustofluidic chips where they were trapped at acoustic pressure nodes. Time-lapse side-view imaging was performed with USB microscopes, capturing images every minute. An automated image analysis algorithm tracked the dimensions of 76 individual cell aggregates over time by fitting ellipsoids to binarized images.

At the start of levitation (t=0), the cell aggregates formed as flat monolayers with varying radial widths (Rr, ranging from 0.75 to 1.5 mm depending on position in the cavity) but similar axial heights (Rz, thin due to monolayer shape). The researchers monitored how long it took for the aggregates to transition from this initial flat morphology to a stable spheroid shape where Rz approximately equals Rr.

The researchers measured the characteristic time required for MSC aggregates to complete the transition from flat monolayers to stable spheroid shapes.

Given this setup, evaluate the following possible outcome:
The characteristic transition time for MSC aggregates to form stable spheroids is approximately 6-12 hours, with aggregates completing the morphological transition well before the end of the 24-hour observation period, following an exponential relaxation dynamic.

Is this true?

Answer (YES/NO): NO